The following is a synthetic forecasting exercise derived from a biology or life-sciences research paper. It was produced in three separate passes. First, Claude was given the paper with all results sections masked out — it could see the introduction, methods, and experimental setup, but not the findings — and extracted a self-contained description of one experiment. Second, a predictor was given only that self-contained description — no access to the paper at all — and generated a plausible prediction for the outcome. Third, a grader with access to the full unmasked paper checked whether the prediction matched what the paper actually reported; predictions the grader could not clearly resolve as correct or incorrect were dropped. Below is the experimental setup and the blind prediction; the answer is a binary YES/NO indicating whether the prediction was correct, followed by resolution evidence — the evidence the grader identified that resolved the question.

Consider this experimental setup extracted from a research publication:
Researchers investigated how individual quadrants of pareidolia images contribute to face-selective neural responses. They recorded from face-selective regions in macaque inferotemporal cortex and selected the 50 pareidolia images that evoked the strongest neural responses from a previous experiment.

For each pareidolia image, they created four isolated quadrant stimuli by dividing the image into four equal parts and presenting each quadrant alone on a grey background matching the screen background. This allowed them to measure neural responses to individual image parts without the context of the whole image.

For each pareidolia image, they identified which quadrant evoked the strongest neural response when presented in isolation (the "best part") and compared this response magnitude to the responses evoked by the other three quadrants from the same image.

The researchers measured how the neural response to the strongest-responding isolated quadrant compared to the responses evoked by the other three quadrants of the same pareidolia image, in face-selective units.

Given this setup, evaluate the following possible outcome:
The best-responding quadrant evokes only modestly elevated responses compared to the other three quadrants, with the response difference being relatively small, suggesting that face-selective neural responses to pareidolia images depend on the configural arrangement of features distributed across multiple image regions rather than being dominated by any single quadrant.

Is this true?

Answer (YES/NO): NO